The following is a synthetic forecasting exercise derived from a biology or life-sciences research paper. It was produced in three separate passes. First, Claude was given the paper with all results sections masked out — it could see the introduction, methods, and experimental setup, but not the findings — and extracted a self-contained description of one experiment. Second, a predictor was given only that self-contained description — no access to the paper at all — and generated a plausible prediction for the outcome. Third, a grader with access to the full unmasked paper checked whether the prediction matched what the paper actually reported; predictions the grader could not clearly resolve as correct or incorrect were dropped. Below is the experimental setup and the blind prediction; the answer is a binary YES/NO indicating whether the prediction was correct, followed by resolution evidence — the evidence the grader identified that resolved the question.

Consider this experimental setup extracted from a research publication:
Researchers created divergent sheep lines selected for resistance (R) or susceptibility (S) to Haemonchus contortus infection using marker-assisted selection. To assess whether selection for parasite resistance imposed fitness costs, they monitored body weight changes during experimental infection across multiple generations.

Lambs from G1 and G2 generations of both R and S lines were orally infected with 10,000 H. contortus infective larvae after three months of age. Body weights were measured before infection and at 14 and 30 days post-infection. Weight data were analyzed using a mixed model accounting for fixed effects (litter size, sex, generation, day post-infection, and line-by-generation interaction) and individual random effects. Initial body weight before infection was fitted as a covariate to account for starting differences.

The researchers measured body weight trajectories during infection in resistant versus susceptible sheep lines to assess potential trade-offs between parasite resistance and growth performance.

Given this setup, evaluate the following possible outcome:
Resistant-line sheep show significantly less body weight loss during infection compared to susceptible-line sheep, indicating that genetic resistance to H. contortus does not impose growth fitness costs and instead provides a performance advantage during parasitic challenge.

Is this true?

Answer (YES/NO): NO